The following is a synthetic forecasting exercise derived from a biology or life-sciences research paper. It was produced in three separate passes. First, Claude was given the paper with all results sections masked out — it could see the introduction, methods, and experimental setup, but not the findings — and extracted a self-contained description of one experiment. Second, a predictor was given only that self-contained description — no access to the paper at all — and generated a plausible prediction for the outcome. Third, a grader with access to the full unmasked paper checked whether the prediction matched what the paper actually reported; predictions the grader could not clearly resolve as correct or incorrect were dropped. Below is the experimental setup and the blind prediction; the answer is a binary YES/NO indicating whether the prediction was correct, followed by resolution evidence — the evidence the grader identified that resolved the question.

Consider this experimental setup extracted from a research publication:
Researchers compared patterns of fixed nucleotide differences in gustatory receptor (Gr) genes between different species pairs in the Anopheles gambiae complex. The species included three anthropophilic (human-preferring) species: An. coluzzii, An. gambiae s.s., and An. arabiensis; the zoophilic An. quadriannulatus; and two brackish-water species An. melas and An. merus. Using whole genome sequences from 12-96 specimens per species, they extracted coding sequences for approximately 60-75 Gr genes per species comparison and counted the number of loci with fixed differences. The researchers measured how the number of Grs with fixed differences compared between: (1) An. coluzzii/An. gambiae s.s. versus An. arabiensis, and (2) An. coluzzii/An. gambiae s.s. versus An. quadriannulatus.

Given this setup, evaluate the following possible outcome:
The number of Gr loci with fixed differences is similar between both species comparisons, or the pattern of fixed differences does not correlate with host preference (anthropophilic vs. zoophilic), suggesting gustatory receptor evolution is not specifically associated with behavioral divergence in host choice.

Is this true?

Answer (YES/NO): NO